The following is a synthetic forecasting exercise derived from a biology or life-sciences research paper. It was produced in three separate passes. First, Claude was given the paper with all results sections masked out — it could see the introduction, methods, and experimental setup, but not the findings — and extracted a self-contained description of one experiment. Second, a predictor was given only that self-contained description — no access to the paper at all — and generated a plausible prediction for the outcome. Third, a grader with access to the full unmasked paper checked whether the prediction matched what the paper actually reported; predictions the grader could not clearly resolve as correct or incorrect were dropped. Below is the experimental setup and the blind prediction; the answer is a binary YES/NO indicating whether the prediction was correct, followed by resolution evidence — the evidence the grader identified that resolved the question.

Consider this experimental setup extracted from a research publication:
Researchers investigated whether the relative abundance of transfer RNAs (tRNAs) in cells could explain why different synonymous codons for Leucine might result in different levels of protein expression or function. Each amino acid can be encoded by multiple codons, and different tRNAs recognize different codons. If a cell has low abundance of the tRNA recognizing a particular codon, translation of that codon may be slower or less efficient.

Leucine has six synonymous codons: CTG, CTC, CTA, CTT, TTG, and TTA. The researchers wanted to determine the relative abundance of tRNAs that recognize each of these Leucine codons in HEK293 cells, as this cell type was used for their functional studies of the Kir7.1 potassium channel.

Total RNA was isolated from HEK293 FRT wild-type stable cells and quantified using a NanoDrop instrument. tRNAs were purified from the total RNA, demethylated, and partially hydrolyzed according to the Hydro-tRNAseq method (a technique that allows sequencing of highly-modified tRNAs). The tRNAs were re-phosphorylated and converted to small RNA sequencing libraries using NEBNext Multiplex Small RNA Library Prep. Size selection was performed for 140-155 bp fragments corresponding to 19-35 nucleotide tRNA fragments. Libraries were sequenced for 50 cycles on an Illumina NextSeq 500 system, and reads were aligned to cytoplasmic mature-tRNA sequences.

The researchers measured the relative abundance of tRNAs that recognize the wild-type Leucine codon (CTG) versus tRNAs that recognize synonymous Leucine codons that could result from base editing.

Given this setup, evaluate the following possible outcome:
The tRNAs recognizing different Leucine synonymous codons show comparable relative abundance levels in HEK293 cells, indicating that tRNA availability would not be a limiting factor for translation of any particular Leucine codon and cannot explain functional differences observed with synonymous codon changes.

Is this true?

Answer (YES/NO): NO